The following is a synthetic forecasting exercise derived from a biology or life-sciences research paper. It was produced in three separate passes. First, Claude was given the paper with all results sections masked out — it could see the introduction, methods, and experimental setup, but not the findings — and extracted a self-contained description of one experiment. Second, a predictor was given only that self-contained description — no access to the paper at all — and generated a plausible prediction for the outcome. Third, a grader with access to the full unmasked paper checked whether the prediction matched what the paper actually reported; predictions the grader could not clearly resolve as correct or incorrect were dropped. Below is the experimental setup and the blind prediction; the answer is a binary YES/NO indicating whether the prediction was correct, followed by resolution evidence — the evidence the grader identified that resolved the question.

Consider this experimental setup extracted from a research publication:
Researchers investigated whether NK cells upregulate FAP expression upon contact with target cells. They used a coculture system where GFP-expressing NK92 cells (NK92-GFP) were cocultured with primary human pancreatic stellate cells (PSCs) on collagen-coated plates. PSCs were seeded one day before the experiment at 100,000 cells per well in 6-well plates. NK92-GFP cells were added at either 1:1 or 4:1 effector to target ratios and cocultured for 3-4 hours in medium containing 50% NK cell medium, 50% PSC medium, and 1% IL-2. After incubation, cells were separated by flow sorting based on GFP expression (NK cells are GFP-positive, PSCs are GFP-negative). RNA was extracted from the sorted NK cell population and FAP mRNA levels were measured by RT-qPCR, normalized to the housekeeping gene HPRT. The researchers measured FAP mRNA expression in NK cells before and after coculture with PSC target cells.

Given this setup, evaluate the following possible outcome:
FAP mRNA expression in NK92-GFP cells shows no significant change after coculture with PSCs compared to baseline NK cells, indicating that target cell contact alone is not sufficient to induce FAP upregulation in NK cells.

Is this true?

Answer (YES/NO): NO